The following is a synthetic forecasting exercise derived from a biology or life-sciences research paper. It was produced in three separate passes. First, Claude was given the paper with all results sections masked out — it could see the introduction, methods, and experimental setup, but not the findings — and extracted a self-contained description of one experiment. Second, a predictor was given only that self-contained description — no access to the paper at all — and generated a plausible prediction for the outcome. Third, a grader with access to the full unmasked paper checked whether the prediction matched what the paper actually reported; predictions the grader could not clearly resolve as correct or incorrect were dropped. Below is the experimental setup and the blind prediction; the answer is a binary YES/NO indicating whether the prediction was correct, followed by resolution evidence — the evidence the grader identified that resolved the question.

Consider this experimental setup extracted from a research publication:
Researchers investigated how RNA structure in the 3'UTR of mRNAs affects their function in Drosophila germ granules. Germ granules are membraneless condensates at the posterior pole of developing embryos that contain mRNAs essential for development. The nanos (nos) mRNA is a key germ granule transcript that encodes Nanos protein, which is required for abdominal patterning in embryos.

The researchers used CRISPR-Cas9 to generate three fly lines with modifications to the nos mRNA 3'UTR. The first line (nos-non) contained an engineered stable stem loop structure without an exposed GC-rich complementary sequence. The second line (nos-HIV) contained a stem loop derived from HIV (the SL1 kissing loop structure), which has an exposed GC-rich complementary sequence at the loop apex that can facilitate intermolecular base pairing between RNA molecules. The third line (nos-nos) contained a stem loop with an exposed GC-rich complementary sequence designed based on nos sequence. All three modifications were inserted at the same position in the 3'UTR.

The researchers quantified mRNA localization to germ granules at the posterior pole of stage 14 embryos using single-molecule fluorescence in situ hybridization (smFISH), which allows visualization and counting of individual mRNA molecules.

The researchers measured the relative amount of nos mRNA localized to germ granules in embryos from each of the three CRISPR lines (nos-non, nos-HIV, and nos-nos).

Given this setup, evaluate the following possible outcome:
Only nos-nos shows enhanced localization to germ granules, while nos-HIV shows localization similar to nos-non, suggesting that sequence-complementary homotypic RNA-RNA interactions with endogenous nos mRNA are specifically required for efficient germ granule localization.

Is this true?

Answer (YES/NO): NO